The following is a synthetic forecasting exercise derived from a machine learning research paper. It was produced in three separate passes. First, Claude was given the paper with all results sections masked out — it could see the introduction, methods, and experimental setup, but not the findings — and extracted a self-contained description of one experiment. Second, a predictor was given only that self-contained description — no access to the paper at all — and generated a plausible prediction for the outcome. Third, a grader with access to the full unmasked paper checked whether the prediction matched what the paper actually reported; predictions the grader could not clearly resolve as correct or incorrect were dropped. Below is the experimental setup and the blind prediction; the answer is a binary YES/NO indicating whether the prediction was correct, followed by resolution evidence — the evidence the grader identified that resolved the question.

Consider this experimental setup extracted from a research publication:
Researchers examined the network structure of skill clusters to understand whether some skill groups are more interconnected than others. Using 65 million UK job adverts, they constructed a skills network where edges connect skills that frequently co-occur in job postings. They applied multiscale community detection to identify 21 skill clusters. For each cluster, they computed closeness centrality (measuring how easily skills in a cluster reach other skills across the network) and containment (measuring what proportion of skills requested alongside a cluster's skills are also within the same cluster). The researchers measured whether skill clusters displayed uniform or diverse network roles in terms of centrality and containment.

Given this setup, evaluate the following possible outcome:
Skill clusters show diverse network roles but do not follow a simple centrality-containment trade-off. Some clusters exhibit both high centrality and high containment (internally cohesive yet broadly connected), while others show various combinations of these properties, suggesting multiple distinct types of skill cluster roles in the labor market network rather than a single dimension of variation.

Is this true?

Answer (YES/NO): YES